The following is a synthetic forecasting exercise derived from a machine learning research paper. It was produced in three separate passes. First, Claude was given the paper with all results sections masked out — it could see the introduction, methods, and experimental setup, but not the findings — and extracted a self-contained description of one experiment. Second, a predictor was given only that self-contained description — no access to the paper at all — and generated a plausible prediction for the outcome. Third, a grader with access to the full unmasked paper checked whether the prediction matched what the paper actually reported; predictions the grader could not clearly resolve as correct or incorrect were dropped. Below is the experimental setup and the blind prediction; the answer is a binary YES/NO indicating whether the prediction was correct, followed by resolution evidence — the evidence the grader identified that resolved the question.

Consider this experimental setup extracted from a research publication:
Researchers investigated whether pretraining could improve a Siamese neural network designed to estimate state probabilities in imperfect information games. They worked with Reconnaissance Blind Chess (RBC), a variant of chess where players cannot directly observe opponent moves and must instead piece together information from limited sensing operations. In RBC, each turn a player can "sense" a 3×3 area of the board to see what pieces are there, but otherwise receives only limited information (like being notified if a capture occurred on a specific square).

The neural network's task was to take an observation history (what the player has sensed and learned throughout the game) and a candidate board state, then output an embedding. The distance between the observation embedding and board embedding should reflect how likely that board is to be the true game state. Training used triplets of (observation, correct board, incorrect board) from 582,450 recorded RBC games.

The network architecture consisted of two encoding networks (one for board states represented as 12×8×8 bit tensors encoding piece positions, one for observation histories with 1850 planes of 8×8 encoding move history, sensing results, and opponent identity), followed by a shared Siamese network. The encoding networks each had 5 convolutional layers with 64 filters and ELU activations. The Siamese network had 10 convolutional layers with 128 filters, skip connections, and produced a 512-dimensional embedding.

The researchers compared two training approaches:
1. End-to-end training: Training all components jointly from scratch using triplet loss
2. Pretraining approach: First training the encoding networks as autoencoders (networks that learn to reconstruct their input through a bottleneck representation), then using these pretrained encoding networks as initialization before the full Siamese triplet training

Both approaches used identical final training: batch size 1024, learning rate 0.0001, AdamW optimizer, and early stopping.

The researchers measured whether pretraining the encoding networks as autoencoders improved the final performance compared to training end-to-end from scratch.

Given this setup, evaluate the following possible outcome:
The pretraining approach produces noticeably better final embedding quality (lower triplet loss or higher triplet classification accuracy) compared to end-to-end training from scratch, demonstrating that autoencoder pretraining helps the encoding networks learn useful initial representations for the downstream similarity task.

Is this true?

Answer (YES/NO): NO